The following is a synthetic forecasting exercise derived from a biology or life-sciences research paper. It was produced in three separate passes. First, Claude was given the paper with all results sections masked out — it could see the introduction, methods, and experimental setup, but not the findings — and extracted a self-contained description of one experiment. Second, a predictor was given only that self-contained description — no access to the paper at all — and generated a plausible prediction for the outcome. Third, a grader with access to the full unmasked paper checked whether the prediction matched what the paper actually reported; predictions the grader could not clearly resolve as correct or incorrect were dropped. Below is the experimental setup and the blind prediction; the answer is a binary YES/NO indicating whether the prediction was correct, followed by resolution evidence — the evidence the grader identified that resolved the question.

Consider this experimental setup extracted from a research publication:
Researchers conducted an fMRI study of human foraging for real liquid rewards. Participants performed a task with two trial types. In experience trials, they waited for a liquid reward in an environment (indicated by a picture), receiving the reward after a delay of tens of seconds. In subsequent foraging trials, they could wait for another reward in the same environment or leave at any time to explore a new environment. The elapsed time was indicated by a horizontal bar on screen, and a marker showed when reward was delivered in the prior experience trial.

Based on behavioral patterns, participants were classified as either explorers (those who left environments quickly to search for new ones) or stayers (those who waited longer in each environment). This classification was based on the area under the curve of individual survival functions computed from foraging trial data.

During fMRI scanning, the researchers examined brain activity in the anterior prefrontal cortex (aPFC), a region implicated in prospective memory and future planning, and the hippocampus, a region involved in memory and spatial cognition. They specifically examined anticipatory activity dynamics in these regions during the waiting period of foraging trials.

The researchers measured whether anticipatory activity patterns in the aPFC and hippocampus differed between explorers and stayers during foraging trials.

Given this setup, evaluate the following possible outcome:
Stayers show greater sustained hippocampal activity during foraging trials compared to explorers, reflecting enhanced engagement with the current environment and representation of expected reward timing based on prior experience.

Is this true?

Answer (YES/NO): YES